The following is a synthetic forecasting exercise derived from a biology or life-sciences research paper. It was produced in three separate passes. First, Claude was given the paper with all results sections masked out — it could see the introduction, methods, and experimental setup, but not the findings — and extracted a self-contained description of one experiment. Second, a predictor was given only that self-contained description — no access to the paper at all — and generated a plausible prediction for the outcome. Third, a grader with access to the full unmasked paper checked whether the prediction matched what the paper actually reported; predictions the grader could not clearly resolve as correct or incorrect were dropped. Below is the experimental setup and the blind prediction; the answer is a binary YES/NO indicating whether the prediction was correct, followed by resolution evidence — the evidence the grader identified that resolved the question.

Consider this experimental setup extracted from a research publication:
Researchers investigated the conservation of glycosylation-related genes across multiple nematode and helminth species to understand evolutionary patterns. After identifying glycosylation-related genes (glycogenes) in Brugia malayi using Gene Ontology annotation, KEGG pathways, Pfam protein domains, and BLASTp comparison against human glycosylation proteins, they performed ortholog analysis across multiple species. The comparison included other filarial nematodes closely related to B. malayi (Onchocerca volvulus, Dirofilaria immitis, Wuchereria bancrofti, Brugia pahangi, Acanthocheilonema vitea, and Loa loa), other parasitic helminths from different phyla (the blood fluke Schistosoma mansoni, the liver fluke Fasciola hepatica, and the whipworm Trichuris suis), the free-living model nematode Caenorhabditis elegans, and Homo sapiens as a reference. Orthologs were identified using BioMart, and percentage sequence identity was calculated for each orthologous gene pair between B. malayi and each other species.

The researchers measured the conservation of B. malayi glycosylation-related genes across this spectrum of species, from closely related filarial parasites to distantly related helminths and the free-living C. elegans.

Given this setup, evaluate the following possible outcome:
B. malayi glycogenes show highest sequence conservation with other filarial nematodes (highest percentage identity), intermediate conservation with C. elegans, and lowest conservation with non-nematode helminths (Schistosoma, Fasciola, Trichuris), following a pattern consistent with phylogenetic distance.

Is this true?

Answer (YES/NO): NO